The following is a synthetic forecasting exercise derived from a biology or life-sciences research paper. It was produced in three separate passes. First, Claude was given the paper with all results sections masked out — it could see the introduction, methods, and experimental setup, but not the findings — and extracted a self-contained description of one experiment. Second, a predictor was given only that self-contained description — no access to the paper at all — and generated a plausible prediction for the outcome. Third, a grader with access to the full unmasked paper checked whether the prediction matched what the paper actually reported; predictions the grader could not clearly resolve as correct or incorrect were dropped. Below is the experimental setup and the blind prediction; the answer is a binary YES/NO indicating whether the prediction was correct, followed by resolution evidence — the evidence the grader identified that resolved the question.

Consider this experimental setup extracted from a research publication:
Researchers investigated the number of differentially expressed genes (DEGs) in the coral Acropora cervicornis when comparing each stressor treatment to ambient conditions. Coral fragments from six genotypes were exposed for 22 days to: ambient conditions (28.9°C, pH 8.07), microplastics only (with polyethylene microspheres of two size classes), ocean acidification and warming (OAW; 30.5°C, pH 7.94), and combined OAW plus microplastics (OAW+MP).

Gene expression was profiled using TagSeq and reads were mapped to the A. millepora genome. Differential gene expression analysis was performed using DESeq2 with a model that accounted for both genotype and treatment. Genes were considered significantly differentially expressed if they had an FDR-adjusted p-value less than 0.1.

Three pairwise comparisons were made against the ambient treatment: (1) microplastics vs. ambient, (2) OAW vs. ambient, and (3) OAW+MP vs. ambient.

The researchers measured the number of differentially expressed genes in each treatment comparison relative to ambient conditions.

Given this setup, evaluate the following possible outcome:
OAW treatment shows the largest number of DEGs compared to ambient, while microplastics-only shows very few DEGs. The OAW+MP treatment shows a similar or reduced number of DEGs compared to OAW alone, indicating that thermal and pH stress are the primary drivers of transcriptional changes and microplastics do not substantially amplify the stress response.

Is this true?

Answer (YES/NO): NO